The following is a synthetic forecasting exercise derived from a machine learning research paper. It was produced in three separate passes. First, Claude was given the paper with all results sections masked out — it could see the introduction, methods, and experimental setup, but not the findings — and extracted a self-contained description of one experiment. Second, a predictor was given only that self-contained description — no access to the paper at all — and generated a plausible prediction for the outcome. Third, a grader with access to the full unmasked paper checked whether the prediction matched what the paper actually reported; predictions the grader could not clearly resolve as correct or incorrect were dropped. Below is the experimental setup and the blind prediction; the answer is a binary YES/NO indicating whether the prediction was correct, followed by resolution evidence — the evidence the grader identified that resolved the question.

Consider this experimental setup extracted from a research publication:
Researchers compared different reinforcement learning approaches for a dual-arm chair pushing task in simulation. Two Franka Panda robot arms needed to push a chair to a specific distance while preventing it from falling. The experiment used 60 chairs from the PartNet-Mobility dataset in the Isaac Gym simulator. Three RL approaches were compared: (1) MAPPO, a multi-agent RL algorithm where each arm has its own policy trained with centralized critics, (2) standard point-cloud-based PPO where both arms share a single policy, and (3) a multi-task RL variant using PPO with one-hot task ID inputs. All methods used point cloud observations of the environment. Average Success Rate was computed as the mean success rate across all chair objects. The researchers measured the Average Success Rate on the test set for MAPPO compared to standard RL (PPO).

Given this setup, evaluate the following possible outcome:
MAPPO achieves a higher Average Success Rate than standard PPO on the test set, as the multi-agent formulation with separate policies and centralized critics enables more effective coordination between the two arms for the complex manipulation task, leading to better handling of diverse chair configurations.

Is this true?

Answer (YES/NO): NO